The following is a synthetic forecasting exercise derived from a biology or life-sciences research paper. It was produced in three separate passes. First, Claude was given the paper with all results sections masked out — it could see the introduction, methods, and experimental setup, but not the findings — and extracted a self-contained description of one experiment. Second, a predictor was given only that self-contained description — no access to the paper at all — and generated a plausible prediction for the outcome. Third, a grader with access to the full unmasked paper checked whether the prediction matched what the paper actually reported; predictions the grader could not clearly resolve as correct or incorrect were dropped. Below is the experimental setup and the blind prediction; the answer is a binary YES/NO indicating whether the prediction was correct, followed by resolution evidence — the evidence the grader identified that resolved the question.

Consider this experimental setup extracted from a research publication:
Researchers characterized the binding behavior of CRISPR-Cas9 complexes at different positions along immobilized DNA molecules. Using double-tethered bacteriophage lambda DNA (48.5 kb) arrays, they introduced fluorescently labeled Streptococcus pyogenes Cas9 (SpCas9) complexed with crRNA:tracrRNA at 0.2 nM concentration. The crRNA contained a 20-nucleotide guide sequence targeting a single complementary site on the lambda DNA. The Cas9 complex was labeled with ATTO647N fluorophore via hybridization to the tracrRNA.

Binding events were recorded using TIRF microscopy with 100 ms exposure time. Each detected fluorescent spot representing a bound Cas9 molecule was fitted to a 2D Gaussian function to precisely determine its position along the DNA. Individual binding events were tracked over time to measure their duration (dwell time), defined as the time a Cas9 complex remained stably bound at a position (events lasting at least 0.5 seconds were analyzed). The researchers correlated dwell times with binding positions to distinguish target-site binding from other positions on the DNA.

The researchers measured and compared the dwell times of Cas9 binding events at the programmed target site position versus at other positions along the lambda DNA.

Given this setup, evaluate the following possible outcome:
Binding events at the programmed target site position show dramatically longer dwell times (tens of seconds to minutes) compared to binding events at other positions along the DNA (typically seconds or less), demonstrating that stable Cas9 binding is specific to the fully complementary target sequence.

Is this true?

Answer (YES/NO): YES